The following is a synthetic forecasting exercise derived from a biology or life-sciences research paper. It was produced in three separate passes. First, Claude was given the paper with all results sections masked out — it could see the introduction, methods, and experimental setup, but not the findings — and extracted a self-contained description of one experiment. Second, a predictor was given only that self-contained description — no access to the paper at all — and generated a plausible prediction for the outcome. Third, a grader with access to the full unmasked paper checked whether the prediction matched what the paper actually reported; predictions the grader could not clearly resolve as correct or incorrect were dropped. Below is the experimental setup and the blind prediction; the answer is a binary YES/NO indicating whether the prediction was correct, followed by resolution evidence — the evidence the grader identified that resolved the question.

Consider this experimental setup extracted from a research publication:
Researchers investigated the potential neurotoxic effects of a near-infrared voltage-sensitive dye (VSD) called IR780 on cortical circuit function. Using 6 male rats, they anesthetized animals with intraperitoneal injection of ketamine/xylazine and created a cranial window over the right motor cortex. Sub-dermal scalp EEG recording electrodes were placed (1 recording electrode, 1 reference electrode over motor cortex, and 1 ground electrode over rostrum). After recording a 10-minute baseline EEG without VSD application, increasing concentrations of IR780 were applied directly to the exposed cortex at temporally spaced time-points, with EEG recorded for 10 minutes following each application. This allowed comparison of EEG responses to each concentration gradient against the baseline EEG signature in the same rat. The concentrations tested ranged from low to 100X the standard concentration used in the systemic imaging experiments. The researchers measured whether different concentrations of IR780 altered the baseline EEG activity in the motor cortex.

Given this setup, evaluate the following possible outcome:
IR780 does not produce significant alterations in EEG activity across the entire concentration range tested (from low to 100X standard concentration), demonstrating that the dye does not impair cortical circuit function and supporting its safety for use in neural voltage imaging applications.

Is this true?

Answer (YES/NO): NO